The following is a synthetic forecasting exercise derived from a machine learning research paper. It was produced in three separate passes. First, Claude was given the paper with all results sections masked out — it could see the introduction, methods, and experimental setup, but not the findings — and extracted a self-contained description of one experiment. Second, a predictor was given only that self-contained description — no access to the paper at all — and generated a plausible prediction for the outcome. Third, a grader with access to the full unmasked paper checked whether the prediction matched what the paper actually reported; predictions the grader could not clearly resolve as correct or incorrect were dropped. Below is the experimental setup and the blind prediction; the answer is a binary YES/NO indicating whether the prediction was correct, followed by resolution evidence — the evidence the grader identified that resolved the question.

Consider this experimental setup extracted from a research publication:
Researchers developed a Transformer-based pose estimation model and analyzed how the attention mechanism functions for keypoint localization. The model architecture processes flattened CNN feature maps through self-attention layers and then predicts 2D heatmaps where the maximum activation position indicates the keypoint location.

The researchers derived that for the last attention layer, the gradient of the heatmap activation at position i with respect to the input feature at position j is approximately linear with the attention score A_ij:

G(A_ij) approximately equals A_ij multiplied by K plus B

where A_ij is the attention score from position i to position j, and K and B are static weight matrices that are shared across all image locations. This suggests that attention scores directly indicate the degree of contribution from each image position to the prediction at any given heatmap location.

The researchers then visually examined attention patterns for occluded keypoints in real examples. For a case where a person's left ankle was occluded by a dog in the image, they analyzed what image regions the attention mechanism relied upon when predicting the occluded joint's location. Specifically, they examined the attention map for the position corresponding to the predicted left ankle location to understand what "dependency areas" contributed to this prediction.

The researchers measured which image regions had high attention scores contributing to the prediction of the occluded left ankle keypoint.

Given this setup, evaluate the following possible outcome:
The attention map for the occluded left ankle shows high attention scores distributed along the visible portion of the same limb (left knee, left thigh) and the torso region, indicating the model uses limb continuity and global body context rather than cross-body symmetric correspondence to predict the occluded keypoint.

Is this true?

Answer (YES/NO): NO